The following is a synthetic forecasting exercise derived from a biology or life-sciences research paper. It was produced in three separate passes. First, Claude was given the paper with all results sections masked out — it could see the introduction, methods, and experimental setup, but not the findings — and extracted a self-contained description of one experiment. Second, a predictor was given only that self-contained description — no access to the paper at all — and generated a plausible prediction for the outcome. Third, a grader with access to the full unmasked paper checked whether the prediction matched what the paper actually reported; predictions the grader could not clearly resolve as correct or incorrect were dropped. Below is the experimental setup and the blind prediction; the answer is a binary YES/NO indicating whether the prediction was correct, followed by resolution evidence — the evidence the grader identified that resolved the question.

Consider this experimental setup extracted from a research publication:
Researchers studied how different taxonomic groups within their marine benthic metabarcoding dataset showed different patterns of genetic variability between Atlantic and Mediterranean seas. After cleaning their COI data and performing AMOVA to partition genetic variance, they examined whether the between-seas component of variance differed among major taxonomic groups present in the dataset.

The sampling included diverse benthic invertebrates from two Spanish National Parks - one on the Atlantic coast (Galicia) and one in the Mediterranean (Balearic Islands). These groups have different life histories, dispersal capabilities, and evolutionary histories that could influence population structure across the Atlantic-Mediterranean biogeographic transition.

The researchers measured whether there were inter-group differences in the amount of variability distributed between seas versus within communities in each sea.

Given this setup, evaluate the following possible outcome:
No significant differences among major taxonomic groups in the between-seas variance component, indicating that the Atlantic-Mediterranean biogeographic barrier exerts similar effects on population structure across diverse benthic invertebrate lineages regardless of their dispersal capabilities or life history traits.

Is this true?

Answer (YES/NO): NO